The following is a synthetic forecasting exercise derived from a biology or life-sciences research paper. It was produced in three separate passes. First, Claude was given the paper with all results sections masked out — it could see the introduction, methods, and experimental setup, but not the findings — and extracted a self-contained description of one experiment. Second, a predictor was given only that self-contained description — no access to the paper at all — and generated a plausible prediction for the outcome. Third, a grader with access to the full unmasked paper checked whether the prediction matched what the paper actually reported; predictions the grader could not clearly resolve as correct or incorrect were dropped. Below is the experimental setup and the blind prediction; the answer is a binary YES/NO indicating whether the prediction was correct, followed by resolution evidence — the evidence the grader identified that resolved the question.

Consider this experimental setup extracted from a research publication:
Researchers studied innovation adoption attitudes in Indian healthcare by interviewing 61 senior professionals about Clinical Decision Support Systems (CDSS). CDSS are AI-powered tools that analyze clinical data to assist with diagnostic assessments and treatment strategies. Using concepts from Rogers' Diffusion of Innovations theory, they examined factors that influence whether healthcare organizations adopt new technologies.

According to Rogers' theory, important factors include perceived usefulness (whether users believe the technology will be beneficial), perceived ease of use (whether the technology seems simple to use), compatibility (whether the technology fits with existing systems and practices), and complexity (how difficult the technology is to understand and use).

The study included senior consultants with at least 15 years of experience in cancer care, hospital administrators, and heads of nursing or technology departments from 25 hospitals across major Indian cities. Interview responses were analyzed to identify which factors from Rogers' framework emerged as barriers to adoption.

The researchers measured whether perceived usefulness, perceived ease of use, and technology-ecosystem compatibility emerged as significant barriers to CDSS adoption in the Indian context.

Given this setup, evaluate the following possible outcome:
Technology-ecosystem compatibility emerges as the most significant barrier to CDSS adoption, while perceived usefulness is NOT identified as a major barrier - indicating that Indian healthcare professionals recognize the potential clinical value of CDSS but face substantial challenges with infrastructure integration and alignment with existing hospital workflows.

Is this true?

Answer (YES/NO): NO